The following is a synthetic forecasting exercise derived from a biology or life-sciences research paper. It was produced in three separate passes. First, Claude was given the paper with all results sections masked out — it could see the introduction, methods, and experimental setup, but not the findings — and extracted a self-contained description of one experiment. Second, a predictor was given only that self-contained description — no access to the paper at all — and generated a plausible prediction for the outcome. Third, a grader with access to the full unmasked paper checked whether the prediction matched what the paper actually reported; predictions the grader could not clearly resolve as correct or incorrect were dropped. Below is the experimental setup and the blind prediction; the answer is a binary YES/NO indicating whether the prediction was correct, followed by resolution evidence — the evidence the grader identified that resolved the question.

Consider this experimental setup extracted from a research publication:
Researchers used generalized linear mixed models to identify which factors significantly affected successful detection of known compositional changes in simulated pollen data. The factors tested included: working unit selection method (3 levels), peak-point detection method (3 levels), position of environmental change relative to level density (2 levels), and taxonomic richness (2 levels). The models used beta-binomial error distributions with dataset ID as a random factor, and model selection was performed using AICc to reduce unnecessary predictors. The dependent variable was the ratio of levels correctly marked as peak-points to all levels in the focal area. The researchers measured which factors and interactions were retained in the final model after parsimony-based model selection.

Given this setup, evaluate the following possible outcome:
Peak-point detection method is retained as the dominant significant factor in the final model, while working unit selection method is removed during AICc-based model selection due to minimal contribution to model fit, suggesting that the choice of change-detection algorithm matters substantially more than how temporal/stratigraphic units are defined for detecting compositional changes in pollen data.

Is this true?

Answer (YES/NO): NO